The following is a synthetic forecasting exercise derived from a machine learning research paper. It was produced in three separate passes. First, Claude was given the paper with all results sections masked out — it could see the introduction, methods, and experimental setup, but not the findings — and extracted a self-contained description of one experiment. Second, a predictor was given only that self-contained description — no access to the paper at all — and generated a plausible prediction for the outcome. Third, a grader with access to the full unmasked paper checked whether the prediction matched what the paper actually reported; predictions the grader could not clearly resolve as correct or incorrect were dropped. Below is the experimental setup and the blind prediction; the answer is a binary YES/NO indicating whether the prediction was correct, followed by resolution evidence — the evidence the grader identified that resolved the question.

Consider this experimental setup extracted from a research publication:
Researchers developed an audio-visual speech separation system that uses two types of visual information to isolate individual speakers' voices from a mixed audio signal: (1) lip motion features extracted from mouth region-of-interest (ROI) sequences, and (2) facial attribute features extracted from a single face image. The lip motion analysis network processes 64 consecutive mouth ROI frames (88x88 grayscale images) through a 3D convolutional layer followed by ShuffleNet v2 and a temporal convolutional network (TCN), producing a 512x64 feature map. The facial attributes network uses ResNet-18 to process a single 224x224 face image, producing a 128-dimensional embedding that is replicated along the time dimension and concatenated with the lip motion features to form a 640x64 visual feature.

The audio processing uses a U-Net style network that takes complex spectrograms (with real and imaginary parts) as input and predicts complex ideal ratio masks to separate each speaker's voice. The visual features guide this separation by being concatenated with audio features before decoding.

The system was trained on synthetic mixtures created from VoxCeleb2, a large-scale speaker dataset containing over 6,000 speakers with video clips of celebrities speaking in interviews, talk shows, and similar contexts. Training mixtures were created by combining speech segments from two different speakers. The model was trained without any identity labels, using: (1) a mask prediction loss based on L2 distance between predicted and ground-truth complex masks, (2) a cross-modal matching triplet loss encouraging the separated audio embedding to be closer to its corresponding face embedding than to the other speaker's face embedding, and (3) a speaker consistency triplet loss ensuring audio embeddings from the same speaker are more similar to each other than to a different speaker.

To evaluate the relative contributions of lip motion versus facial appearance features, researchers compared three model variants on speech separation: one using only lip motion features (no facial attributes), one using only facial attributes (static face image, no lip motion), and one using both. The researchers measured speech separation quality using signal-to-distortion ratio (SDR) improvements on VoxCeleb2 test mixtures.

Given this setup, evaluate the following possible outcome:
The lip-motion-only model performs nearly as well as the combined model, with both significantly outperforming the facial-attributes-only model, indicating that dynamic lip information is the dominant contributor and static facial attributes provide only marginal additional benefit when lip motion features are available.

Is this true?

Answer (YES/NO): NO